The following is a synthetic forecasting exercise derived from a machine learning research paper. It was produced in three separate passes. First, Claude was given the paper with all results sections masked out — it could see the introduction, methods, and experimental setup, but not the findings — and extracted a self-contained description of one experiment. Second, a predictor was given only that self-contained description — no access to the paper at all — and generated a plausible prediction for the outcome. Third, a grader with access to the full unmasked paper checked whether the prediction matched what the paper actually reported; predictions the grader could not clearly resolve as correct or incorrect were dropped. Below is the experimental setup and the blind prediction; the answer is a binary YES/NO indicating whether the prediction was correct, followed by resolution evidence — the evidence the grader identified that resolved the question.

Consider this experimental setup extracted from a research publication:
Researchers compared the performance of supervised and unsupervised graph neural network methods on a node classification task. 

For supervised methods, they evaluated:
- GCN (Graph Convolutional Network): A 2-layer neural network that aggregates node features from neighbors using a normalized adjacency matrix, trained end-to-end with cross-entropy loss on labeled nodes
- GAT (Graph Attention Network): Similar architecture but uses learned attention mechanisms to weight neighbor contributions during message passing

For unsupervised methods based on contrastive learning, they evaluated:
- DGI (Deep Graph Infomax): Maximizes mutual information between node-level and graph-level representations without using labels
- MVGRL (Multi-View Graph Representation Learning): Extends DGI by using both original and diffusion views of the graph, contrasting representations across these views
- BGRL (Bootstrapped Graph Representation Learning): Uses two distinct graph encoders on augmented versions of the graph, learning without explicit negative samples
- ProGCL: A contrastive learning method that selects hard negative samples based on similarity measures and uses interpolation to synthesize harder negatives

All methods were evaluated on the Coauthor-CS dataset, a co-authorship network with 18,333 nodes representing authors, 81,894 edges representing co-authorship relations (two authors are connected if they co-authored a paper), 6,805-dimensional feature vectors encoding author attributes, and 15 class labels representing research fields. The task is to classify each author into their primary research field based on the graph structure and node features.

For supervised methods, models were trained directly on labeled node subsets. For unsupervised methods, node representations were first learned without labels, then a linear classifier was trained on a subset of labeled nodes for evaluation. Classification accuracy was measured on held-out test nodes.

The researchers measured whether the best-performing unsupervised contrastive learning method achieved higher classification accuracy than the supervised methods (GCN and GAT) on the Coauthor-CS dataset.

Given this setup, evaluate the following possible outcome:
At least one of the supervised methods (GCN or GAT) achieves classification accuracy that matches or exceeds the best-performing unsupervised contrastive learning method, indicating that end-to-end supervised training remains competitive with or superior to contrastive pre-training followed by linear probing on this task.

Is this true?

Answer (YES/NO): NO